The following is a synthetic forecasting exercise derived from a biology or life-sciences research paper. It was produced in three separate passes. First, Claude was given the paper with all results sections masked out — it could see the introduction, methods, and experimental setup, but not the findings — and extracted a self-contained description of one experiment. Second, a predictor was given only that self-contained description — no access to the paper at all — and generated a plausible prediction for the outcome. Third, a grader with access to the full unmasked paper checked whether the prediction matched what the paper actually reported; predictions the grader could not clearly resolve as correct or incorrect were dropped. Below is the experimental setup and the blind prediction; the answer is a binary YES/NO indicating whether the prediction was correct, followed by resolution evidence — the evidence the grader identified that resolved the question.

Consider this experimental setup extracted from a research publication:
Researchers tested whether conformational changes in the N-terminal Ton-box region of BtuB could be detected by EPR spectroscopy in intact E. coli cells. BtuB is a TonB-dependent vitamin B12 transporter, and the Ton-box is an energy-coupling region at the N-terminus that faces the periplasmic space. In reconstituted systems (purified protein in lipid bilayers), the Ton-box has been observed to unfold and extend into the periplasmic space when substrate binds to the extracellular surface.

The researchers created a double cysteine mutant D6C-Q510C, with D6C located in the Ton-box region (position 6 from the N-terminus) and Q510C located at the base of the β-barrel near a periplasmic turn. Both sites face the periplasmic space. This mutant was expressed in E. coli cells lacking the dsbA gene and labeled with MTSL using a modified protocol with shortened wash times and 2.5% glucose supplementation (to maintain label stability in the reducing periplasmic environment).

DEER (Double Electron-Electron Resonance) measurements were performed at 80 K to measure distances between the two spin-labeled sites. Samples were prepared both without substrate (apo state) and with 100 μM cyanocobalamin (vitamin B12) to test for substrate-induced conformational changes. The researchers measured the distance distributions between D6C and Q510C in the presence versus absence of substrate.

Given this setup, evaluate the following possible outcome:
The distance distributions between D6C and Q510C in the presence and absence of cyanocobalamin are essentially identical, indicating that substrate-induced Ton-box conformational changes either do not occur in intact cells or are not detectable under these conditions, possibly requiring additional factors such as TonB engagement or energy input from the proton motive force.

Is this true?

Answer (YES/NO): YES